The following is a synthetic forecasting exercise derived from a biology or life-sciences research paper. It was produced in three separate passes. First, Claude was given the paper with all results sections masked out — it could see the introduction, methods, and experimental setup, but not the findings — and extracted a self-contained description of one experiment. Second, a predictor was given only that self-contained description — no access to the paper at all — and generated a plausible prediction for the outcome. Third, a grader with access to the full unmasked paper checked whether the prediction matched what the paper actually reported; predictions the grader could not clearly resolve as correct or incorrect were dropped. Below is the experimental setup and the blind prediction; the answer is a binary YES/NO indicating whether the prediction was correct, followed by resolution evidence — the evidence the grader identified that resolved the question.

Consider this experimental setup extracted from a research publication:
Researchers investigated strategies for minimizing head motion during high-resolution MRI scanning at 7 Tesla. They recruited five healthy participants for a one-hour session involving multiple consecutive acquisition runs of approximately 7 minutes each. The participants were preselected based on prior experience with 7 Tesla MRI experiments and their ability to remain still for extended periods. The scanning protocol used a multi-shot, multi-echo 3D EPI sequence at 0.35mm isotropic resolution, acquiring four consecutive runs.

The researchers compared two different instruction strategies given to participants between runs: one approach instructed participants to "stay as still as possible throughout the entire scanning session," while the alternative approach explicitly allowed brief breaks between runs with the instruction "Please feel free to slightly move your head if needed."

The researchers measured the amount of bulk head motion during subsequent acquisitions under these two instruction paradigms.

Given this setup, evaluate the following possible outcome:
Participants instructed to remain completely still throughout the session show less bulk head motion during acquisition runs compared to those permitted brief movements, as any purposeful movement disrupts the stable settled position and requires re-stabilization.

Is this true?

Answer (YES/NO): NO